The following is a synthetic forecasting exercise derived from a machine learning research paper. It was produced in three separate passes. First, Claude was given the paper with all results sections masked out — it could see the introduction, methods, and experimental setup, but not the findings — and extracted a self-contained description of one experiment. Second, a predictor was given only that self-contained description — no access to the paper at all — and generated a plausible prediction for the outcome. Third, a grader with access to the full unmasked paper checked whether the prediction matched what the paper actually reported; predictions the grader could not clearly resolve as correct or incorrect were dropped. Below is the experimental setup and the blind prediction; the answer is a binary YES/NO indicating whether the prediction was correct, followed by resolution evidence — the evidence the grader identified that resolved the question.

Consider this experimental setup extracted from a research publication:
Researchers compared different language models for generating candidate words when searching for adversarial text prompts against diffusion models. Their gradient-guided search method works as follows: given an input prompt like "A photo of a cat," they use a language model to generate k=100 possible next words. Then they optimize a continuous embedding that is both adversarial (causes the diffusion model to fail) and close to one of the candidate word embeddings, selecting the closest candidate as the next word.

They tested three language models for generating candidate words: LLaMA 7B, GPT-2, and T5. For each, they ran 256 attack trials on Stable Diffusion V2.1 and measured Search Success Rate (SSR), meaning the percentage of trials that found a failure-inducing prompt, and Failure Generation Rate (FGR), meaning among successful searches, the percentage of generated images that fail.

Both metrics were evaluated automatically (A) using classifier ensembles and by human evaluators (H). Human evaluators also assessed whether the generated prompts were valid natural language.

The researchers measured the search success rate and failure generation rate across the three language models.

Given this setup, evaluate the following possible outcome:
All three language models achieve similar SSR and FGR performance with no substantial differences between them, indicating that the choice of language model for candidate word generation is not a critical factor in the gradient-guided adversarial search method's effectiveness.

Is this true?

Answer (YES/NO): YES